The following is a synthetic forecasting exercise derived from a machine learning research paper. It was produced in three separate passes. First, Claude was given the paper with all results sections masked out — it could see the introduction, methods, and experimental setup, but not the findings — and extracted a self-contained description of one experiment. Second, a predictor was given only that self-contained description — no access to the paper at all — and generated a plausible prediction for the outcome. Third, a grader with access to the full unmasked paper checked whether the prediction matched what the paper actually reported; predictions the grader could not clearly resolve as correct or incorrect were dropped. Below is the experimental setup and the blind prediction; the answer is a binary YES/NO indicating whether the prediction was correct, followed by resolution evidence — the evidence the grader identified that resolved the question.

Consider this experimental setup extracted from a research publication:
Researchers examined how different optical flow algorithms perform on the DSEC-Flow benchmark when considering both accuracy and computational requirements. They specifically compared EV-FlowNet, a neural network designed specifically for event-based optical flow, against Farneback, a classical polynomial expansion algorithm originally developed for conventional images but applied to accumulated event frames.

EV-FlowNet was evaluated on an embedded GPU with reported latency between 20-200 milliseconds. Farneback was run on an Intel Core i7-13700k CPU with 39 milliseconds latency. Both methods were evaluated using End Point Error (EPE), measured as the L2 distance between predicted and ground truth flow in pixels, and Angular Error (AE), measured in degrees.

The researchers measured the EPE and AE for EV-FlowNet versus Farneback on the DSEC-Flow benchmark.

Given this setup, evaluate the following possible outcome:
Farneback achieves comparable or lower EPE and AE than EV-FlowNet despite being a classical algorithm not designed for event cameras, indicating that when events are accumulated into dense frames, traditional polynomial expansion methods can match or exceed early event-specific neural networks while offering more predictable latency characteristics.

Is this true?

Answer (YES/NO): YES